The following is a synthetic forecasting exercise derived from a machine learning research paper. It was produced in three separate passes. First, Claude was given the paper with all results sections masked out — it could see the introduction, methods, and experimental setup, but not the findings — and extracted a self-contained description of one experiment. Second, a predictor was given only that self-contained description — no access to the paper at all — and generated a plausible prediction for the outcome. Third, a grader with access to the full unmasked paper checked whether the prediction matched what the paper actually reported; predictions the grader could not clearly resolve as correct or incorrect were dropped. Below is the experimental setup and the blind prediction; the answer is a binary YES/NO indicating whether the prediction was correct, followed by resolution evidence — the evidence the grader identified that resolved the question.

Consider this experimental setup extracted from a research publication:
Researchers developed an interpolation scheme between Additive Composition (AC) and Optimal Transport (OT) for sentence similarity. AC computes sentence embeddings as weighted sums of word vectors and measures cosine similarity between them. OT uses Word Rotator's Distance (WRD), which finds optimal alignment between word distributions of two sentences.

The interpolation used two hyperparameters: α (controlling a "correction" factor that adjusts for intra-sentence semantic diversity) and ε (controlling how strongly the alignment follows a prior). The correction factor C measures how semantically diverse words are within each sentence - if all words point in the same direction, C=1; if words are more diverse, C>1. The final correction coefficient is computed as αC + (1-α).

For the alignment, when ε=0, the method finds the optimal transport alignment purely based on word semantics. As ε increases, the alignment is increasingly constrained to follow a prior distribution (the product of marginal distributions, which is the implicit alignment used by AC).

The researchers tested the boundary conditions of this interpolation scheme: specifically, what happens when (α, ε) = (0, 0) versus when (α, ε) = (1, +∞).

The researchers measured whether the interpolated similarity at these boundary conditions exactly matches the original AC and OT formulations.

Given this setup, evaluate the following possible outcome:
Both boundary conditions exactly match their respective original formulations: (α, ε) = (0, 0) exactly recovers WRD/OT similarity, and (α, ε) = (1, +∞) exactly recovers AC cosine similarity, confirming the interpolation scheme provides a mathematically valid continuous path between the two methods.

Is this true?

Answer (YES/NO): YES